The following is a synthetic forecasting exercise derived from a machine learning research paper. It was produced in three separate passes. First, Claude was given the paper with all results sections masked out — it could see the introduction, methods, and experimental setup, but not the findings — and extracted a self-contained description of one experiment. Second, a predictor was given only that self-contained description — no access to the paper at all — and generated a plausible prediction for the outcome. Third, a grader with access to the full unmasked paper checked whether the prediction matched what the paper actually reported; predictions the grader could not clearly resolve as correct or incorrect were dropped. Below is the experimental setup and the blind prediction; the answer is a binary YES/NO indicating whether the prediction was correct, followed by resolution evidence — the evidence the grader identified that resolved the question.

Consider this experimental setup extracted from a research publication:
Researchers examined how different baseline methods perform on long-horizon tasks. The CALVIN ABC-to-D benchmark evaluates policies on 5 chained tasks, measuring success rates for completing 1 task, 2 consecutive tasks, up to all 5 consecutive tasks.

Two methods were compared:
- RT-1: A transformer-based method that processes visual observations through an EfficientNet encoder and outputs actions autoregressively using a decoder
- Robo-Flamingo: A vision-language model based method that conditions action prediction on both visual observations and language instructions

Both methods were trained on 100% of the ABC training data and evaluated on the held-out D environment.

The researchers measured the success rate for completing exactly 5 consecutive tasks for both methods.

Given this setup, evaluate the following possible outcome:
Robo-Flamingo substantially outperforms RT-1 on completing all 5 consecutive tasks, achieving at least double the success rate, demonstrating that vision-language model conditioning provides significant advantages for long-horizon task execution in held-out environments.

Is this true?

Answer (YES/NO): YES